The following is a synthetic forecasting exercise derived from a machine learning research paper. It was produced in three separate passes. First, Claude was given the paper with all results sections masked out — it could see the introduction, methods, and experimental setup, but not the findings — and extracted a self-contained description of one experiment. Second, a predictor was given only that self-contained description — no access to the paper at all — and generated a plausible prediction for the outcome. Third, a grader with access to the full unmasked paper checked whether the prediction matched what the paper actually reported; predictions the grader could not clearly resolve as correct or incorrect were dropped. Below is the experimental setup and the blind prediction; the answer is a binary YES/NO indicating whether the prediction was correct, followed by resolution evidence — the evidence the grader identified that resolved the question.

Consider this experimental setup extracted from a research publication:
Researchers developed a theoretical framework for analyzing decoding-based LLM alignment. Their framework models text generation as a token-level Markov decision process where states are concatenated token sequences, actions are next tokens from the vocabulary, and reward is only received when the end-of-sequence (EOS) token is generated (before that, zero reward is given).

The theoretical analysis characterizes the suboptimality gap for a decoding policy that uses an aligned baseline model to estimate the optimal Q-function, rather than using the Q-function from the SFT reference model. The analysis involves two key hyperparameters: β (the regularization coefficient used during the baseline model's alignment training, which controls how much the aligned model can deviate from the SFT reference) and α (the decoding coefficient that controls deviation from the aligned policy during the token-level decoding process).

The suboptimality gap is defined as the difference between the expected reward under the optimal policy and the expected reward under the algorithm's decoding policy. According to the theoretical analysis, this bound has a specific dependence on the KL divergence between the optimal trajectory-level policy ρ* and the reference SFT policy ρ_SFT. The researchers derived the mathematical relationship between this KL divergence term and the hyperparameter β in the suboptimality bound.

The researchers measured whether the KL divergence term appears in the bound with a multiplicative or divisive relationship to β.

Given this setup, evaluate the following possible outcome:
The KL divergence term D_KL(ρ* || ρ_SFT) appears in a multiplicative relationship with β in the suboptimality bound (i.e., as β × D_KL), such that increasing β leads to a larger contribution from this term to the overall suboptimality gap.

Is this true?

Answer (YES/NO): YES